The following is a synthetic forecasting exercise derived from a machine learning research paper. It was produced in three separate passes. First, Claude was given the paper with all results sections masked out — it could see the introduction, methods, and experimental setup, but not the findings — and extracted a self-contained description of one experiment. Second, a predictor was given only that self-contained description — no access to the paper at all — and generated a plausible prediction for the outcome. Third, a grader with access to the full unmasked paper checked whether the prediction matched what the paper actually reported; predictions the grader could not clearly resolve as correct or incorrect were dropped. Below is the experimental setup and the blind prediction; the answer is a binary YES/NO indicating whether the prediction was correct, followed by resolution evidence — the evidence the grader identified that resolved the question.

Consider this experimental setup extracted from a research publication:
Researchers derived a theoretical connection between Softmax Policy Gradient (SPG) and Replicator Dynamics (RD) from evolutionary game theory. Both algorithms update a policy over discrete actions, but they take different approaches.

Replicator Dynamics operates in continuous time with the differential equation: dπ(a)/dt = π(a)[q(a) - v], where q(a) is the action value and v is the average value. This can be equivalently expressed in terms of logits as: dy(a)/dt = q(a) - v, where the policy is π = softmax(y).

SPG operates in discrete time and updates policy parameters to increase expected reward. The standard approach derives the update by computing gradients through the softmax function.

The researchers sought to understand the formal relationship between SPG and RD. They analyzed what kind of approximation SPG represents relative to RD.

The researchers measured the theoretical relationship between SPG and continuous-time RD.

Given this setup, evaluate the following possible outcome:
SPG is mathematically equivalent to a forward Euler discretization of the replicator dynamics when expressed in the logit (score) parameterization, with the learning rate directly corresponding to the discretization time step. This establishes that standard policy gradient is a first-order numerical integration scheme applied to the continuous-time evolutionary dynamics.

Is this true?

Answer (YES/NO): NO